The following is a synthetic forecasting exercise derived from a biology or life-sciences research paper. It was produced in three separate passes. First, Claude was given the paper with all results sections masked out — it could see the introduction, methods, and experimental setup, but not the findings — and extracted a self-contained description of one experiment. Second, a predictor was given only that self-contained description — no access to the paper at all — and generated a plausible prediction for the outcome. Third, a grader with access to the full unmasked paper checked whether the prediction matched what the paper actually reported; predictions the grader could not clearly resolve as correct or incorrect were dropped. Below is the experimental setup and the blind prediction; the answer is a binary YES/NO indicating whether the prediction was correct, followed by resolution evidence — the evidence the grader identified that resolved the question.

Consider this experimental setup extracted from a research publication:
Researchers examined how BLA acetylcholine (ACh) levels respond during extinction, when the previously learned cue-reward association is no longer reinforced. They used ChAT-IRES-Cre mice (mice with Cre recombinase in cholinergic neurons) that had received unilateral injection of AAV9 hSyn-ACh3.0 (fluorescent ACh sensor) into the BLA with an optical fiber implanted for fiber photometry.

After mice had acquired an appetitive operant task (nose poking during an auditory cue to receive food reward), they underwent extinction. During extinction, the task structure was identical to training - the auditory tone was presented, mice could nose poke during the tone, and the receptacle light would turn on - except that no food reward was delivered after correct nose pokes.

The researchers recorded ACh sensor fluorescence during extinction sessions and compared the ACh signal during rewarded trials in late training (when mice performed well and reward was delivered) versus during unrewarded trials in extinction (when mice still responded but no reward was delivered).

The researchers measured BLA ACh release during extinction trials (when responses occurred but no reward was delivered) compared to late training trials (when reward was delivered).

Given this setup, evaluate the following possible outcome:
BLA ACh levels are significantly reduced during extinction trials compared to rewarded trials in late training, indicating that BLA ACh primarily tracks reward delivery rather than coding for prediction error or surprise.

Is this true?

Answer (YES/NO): NO